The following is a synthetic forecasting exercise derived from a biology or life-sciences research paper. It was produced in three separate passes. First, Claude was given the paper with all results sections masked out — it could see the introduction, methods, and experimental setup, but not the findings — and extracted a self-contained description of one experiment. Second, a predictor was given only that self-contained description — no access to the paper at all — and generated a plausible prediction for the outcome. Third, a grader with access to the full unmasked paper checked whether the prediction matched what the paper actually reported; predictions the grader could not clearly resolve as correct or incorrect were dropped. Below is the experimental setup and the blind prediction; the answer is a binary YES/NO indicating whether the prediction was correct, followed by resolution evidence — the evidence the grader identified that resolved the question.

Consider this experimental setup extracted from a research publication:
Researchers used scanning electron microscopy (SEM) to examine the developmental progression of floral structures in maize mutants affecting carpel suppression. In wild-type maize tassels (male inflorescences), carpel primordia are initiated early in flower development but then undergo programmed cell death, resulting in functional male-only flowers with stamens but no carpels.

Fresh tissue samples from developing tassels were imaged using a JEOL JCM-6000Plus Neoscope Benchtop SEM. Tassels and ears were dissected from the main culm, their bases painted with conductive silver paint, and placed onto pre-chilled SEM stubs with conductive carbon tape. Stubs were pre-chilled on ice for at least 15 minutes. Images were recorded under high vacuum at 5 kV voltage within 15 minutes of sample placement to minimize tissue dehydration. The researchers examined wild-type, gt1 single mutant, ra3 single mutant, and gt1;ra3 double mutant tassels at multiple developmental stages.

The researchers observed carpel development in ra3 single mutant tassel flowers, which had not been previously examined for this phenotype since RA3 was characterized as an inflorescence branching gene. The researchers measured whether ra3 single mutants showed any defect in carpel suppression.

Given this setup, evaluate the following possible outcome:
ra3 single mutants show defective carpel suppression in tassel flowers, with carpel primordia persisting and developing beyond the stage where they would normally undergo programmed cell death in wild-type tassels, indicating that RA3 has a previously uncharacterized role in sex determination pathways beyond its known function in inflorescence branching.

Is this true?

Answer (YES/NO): YES